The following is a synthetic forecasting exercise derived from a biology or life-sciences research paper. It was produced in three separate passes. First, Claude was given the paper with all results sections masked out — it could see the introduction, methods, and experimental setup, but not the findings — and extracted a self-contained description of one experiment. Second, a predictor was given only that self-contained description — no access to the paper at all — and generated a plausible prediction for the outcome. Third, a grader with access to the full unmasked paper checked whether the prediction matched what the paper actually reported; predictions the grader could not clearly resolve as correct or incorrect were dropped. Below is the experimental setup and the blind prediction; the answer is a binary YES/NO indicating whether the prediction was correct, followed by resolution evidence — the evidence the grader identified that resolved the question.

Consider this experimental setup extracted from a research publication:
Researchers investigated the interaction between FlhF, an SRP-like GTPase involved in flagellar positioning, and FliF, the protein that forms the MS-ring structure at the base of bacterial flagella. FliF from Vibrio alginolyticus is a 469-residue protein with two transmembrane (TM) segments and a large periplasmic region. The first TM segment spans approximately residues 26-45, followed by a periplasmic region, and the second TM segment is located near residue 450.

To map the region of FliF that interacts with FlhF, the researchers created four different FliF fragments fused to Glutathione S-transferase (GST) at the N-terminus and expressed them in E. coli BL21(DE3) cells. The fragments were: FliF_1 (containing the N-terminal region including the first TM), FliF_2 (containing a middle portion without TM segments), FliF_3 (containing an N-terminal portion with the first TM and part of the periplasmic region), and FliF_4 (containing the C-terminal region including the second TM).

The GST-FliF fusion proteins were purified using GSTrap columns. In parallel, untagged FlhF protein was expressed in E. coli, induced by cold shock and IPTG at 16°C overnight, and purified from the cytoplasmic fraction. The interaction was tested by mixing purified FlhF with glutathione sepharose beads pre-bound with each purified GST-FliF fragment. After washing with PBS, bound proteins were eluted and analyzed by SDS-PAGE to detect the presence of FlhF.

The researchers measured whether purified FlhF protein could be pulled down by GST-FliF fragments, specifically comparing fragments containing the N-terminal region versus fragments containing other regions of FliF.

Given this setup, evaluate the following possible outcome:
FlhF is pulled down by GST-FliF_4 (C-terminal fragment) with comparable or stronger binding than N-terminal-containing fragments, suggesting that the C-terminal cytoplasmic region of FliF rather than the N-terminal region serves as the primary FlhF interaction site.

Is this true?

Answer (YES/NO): NO